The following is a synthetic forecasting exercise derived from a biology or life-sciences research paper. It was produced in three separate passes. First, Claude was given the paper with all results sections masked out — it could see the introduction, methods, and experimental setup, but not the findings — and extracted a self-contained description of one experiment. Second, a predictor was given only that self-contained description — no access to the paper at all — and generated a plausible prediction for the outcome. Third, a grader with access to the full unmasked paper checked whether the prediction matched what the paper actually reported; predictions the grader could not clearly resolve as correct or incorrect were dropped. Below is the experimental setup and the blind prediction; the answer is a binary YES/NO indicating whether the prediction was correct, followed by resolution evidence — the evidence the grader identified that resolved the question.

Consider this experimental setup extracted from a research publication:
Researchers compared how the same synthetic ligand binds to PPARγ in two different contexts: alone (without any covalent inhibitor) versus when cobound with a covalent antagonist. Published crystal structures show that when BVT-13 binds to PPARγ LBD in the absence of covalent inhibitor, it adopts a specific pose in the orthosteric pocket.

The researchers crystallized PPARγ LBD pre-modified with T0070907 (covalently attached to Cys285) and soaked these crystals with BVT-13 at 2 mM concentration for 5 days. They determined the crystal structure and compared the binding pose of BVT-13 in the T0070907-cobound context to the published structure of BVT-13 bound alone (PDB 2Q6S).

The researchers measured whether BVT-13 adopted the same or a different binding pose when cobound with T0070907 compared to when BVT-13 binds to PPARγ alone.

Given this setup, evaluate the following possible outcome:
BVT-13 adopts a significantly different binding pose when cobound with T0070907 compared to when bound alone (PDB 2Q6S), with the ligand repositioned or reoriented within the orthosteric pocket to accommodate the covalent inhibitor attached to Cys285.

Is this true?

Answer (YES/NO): NO